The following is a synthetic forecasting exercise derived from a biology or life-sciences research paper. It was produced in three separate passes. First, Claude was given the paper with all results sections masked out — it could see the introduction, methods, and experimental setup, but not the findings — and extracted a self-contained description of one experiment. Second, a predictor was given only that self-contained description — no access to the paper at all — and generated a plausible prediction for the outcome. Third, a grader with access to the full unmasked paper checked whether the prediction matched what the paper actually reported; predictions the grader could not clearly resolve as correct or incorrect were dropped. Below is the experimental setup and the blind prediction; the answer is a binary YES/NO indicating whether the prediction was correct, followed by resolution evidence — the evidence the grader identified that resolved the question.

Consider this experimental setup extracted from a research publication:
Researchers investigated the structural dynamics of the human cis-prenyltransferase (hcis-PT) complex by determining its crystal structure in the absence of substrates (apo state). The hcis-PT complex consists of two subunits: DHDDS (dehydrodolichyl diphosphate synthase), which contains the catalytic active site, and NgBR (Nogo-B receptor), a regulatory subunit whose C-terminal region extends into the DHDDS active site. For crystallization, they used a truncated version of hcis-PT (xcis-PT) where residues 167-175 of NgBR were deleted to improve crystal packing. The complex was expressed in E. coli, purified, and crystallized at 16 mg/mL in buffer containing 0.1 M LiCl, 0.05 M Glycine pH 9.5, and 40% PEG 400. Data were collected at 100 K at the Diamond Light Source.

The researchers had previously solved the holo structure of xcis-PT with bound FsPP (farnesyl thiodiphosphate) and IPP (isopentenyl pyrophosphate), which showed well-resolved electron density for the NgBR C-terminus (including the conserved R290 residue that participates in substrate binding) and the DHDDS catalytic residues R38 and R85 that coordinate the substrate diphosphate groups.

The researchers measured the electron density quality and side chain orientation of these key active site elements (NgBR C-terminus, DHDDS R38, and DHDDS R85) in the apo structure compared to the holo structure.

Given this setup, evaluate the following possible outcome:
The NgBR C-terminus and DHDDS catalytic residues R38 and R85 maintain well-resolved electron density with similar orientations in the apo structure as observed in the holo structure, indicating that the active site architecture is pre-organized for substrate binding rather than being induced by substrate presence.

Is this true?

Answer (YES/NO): NO